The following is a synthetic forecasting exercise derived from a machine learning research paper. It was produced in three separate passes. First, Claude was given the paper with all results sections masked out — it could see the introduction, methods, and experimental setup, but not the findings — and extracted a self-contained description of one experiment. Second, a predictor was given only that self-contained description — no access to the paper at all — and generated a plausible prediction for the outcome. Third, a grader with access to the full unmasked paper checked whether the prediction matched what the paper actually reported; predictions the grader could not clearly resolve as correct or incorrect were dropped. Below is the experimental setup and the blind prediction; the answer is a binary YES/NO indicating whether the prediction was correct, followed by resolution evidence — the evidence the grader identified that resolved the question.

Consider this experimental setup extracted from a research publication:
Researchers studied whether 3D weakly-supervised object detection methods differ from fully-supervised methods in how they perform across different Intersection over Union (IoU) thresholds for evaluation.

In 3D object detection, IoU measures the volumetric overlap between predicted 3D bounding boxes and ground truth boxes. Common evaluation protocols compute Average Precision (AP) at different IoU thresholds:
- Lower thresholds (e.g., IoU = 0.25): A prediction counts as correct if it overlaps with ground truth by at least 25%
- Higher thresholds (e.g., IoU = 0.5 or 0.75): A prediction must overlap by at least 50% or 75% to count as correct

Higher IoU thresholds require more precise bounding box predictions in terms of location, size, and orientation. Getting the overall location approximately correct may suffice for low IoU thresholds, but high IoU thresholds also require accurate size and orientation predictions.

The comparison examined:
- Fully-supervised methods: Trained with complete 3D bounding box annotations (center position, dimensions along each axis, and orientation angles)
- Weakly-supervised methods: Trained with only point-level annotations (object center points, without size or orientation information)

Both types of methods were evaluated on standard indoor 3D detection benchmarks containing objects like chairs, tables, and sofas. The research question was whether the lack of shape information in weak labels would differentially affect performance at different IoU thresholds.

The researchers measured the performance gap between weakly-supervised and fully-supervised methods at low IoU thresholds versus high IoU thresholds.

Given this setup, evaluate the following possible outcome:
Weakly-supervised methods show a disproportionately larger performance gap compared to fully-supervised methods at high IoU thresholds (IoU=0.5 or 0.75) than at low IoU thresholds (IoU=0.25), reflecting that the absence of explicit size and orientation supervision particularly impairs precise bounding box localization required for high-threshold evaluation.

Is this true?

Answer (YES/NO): YES